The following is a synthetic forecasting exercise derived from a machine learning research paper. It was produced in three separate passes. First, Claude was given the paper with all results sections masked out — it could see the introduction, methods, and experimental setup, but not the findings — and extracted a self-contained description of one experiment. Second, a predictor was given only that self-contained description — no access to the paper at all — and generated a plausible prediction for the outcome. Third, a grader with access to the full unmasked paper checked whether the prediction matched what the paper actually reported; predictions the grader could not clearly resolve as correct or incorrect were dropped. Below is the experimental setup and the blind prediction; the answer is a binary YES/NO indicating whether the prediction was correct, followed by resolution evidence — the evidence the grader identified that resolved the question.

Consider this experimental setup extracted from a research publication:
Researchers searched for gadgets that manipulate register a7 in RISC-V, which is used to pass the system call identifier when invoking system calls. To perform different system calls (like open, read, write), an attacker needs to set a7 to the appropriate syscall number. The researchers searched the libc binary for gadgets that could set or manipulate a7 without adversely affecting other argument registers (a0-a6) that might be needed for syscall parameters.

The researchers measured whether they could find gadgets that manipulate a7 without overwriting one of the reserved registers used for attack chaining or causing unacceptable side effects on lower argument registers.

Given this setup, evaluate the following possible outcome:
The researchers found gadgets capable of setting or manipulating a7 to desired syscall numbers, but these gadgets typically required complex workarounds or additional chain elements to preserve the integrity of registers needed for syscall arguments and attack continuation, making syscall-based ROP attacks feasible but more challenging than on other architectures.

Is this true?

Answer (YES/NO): NO